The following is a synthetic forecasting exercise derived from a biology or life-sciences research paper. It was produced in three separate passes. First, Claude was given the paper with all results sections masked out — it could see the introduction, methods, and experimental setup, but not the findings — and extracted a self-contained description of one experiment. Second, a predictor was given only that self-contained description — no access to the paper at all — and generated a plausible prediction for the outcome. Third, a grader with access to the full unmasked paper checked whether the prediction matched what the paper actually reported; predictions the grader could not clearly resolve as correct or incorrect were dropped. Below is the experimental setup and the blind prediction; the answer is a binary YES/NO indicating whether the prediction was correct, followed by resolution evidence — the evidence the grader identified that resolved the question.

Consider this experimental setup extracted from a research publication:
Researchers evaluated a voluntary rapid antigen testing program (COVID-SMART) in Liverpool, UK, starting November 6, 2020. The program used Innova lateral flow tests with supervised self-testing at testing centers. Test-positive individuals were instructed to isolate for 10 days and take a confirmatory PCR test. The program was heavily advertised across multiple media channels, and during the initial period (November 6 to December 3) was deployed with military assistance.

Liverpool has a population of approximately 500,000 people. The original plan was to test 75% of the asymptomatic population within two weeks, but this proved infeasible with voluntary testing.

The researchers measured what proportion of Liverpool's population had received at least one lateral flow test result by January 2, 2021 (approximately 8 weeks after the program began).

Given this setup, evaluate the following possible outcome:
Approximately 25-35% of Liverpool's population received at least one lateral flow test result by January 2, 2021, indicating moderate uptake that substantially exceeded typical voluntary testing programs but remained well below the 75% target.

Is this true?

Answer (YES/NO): NO